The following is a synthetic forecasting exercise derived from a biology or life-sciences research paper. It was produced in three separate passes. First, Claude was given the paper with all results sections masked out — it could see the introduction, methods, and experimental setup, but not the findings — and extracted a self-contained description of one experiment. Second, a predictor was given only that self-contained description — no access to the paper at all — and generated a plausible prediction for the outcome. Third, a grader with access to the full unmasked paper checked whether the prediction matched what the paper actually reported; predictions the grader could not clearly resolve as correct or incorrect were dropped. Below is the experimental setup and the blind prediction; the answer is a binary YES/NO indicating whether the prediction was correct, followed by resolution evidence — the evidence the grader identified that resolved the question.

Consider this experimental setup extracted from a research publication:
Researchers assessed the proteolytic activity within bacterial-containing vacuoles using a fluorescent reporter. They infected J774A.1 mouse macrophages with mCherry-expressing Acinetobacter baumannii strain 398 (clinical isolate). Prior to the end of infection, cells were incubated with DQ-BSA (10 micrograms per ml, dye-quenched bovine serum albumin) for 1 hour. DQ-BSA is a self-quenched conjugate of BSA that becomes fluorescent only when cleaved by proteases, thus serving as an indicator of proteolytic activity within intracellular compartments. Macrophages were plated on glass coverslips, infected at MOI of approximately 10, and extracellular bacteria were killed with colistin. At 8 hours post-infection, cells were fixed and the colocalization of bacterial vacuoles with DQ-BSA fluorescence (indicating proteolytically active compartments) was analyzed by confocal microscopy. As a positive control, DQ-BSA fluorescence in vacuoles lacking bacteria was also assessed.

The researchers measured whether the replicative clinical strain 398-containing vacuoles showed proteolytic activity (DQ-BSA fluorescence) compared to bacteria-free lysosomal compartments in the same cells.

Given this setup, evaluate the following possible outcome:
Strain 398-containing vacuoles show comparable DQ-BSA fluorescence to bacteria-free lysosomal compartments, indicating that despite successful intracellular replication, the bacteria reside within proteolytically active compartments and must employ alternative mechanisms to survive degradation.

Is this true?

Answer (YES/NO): NO